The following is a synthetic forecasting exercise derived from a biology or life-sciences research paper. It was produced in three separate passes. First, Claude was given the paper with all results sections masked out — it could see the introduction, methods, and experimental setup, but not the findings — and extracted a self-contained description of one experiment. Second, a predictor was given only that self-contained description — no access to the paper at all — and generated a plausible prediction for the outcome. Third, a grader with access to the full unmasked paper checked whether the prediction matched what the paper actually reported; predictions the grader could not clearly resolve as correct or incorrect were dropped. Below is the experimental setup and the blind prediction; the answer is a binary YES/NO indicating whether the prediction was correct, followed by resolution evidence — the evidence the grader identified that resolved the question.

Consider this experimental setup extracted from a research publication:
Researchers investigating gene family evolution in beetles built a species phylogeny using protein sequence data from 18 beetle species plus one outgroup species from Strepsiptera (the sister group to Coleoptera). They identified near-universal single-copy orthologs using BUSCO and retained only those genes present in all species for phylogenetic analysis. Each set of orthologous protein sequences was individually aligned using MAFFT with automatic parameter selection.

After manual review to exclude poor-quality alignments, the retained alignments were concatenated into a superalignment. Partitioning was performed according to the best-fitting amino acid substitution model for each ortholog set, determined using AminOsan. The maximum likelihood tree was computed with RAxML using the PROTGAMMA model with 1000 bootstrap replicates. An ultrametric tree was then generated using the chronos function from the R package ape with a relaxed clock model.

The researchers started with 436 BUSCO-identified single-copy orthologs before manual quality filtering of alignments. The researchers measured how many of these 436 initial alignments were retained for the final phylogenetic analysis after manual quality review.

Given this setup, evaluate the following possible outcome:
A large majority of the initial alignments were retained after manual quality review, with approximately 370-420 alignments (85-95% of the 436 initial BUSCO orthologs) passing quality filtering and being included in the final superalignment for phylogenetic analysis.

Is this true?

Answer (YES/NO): YES